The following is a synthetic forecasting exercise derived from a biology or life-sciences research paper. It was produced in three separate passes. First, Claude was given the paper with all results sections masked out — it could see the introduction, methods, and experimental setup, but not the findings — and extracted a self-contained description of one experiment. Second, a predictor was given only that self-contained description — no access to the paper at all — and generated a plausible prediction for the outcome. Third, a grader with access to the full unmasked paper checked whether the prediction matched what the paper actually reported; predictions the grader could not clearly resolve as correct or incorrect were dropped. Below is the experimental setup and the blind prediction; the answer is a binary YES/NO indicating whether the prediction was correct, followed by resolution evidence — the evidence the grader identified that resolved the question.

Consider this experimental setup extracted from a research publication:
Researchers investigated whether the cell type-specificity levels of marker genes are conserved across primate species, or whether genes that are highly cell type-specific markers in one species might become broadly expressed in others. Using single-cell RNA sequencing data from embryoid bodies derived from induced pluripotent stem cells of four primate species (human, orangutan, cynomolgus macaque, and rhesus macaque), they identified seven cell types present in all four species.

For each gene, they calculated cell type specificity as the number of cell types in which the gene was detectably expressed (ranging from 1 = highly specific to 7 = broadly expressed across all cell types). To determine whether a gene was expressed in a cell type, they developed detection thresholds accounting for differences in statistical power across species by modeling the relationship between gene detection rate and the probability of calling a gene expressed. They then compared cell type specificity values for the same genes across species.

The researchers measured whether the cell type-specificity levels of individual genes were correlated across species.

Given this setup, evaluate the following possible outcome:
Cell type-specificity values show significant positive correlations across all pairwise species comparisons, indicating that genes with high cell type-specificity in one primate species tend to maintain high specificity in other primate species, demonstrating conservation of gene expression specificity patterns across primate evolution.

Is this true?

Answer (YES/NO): NO